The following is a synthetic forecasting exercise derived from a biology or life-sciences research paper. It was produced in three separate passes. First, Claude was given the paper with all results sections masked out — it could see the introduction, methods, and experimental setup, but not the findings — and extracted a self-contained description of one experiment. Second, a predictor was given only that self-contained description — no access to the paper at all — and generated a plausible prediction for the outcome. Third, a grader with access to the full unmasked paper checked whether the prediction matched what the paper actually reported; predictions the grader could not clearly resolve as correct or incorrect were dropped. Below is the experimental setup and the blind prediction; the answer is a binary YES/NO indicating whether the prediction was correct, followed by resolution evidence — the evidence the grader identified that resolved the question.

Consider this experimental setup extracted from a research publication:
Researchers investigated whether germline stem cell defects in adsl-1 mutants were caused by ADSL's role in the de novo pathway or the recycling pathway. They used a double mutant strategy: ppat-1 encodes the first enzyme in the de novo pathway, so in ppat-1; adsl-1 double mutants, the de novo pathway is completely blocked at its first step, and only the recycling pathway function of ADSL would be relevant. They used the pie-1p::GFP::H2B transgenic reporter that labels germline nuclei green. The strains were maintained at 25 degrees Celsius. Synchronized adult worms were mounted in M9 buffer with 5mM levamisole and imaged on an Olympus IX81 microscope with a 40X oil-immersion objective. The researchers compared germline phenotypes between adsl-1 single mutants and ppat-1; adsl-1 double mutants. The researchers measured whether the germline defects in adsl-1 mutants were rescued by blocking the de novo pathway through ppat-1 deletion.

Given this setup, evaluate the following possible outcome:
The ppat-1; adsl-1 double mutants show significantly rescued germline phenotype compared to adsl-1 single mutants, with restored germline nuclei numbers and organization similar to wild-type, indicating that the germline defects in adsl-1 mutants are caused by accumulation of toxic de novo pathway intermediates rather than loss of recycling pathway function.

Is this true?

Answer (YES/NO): NO